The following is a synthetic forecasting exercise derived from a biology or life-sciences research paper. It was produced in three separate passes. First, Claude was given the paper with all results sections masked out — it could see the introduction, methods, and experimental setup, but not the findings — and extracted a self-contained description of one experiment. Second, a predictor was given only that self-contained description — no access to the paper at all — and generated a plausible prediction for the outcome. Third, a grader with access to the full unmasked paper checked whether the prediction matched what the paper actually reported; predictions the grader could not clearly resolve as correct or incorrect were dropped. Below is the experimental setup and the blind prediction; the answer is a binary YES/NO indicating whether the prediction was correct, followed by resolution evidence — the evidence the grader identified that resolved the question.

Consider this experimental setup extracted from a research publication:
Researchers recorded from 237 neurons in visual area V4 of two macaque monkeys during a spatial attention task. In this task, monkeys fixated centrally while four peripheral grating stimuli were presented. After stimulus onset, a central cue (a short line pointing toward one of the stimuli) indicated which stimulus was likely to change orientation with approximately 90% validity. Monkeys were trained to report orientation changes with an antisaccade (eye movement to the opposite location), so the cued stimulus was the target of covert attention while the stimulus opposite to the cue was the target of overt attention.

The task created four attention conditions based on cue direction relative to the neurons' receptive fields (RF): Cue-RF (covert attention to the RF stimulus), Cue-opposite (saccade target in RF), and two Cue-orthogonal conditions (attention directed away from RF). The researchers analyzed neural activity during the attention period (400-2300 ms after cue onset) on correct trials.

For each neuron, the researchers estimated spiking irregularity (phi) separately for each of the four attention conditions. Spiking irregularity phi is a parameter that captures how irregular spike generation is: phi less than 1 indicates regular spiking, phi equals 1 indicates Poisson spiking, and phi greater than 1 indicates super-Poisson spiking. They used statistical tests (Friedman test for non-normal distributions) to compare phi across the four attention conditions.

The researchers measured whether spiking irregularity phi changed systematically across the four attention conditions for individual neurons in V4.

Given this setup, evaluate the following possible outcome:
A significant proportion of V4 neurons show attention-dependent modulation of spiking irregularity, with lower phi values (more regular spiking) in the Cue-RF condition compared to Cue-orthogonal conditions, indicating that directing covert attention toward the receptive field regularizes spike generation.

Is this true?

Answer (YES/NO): NO